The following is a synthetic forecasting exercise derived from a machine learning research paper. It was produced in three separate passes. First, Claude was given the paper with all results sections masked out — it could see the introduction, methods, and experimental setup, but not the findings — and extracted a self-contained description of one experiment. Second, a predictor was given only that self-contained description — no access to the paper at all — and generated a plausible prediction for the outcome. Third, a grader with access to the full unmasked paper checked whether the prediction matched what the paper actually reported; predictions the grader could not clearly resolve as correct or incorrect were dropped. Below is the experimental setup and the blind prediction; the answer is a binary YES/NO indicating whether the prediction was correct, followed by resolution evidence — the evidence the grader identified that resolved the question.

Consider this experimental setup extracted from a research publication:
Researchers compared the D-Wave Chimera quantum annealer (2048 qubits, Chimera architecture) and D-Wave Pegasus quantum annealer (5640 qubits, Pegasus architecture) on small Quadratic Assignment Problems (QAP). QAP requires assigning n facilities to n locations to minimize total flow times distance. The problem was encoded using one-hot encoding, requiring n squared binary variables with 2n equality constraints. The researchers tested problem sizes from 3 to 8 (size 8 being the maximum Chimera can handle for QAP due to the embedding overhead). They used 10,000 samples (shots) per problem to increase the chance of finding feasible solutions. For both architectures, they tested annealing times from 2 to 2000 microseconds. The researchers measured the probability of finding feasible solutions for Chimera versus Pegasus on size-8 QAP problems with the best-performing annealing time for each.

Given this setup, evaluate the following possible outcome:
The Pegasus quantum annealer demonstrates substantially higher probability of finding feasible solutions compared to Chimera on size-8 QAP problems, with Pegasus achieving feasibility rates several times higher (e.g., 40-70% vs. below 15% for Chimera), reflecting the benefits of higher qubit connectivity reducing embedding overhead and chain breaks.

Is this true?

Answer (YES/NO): NO